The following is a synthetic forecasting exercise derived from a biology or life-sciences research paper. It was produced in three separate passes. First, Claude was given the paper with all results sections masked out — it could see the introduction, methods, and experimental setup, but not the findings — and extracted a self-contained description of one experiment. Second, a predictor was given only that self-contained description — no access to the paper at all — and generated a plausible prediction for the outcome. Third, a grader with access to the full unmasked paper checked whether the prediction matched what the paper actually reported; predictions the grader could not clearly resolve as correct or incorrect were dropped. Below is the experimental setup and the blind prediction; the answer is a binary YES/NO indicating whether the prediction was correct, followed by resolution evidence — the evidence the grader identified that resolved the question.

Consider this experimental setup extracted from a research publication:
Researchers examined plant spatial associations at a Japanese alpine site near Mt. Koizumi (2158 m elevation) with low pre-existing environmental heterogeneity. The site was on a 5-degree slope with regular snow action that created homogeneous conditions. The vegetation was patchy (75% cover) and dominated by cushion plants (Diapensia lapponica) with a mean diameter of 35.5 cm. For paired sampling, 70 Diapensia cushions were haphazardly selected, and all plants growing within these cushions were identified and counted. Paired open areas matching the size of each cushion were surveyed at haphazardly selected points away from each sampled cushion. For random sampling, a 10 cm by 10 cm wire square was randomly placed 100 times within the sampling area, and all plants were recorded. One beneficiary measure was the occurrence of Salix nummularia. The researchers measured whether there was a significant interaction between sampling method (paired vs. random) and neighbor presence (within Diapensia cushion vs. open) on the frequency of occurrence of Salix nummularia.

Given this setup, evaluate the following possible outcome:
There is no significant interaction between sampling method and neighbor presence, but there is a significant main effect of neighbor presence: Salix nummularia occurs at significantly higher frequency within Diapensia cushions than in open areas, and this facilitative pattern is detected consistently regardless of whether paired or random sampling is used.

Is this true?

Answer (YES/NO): YES